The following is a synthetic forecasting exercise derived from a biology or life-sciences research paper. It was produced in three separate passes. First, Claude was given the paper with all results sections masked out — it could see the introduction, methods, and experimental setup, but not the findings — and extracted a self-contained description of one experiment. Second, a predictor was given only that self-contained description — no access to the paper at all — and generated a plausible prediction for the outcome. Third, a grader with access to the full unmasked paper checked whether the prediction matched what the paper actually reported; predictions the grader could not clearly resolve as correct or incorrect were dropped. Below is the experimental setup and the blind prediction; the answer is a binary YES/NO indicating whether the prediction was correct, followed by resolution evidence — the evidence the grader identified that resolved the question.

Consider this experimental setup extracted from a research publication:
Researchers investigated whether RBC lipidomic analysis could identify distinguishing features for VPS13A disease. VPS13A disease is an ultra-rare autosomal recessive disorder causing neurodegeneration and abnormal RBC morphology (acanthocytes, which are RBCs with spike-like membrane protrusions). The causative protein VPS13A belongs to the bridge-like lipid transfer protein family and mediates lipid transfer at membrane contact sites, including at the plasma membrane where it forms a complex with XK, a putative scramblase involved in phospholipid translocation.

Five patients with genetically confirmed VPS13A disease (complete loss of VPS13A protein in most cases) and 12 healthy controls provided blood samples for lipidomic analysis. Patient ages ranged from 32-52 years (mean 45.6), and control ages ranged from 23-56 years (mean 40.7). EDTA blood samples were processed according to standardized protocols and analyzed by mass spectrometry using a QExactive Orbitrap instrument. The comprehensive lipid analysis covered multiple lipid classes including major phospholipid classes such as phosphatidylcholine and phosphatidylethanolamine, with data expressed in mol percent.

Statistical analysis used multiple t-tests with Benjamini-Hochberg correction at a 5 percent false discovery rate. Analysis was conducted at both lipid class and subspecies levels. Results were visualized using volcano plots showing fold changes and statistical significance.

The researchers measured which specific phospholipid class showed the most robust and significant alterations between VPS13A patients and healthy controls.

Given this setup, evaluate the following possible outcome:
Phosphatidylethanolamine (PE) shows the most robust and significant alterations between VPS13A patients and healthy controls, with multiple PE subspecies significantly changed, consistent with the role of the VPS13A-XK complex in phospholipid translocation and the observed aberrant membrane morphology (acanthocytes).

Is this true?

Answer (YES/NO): YES